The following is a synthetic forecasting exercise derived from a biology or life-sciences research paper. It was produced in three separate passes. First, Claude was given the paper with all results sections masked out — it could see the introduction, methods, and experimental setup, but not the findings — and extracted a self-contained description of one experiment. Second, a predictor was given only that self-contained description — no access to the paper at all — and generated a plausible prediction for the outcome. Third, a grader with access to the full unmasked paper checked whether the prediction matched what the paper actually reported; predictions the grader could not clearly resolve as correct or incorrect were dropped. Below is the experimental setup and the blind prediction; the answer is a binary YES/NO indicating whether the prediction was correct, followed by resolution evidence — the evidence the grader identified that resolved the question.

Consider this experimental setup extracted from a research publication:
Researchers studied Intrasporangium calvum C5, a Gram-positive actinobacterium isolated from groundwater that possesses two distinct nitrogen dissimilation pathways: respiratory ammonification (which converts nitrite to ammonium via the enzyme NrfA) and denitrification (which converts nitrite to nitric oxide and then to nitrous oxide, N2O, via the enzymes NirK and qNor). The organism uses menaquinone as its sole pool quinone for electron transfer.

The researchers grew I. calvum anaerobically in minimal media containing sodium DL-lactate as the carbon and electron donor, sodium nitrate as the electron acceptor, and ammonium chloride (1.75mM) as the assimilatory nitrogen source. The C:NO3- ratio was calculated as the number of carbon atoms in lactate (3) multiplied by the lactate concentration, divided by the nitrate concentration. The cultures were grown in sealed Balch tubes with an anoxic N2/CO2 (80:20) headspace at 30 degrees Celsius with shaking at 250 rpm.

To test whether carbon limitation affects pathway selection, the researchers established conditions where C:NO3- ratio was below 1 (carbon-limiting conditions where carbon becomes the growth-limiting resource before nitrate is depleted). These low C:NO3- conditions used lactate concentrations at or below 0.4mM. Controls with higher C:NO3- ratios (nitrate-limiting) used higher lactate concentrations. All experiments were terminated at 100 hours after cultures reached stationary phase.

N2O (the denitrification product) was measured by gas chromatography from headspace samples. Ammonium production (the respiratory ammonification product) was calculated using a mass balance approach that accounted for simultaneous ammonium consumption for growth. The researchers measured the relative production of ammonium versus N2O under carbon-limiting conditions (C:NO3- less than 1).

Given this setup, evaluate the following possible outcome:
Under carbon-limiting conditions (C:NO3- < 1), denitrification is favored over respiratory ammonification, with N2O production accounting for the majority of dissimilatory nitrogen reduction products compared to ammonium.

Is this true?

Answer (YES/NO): NO